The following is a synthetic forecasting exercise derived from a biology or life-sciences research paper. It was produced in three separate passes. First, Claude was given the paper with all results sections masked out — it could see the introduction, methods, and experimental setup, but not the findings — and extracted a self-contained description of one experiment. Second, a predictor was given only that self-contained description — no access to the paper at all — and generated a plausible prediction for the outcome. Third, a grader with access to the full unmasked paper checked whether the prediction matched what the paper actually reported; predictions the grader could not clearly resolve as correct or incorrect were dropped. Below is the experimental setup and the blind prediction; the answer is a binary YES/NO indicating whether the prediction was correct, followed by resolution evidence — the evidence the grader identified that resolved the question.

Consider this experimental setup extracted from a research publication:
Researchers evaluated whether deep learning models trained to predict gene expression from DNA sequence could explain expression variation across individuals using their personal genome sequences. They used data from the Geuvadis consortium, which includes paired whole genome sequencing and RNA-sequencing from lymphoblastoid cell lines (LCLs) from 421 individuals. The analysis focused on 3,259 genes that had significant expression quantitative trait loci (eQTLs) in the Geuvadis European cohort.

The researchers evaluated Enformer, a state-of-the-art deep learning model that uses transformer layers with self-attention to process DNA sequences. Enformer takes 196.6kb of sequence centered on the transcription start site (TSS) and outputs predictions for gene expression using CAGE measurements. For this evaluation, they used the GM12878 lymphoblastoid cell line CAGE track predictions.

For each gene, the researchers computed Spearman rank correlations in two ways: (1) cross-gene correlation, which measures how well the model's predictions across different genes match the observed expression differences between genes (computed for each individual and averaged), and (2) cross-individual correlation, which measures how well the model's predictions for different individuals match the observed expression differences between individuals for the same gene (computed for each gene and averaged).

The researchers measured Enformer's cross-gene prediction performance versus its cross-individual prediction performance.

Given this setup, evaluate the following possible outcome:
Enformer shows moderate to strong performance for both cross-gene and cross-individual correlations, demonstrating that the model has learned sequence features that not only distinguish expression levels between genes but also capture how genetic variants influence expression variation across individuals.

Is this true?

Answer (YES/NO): NO